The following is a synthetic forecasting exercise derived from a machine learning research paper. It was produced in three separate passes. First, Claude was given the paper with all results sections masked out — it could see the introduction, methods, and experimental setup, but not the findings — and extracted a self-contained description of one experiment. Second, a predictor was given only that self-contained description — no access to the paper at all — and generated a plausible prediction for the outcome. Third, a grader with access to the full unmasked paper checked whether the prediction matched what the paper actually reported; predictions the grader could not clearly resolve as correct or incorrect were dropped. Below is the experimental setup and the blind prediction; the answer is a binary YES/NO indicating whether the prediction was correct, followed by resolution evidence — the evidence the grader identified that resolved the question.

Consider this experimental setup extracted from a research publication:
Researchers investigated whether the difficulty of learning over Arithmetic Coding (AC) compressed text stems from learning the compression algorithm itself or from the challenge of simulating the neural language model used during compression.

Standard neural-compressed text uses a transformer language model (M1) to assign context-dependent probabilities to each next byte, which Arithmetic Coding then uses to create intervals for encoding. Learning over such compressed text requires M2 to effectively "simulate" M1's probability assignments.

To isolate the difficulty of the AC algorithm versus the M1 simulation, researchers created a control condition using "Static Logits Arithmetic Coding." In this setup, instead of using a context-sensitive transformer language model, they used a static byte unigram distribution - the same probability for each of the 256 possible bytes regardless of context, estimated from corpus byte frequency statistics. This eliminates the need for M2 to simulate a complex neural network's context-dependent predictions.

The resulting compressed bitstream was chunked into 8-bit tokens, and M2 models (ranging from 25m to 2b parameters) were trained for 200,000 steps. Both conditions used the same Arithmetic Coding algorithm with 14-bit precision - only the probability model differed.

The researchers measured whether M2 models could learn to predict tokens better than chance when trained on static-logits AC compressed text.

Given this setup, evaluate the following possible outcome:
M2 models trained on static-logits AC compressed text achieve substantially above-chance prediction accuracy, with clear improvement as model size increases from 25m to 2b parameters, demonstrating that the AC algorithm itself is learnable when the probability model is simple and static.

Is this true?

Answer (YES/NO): NO